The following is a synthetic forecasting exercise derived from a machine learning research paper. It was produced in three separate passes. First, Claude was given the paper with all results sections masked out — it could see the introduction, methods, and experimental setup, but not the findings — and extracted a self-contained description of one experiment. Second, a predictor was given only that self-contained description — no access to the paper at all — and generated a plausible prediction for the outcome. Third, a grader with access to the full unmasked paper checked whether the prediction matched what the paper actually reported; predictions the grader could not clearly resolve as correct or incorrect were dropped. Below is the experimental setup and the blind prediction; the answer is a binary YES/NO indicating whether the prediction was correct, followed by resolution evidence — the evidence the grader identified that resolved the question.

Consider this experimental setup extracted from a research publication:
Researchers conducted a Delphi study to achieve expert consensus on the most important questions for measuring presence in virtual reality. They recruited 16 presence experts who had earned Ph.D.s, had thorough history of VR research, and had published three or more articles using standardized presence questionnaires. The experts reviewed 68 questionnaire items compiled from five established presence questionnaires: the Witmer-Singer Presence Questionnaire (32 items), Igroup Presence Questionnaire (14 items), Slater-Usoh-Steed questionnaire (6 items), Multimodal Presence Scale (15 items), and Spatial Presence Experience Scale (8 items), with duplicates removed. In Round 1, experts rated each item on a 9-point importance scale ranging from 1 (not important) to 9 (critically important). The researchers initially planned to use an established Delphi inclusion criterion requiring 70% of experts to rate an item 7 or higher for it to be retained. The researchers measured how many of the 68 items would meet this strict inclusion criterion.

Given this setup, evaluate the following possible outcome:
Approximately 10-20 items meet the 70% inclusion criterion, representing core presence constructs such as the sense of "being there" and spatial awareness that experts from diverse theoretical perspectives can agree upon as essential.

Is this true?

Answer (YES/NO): NO